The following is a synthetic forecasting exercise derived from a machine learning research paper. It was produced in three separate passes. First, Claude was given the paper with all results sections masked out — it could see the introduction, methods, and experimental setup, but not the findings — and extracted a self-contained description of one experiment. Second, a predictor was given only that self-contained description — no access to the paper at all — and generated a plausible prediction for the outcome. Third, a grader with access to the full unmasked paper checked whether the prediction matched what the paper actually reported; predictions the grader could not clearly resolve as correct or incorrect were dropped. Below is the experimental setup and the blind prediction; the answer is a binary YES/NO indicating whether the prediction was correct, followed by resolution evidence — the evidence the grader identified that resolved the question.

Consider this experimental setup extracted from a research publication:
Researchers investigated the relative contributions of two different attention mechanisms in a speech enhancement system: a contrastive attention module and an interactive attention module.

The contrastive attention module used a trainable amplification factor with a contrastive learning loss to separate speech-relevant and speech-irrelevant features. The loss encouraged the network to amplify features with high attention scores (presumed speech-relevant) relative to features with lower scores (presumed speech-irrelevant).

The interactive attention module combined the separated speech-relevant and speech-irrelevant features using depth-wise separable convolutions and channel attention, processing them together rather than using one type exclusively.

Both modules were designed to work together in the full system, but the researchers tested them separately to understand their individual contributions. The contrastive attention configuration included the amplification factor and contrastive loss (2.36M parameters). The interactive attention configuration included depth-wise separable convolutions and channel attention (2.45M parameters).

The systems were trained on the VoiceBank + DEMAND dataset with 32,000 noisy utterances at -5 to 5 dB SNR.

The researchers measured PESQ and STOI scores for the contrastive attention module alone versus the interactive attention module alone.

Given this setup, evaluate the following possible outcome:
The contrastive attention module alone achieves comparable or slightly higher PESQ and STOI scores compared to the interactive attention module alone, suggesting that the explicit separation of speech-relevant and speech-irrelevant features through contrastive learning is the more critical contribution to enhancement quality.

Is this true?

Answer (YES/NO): YES